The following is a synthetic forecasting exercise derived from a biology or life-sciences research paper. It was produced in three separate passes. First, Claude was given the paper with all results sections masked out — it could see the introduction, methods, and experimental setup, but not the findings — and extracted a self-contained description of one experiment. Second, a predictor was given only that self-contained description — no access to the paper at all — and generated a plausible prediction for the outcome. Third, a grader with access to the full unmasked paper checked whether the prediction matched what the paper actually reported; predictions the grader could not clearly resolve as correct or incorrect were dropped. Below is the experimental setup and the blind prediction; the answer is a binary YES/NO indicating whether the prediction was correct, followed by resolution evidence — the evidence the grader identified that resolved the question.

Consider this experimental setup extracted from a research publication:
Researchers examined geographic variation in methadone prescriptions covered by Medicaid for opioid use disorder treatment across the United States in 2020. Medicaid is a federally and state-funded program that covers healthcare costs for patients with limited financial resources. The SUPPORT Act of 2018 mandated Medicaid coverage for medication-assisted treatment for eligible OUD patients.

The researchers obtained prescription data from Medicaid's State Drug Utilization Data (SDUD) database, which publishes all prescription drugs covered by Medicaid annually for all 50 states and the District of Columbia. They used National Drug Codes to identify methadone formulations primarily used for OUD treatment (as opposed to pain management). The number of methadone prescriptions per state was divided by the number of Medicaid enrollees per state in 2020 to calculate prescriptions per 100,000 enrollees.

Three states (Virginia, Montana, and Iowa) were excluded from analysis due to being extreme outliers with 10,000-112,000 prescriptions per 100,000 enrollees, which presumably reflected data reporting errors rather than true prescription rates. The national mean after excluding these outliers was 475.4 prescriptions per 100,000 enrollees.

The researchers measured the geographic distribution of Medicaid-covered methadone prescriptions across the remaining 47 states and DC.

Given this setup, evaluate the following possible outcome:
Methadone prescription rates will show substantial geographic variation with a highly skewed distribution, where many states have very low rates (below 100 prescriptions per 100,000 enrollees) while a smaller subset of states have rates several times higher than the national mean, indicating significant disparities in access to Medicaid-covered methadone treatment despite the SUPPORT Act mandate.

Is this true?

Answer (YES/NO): YES